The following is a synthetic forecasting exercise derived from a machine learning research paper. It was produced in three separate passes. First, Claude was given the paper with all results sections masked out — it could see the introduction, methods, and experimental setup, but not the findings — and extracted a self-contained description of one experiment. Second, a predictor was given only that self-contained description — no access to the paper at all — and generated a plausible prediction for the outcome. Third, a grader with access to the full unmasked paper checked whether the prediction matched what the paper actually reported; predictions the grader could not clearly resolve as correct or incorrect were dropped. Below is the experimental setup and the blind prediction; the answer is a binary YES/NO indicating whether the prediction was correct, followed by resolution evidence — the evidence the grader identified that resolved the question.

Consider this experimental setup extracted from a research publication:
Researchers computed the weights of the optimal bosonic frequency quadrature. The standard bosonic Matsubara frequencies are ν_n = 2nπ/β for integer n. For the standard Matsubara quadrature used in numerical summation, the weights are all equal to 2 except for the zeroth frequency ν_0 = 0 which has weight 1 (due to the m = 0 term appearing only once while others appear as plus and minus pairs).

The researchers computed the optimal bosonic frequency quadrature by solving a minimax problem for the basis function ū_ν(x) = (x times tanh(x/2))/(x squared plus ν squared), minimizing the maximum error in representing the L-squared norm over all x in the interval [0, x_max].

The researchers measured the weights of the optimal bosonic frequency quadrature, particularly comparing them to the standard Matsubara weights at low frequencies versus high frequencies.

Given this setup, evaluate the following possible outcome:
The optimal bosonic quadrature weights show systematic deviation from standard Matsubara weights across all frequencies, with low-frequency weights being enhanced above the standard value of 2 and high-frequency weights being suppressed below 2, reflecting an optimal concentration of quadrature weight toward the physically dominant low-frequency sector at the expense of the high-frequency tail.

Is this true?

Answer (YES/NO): NO